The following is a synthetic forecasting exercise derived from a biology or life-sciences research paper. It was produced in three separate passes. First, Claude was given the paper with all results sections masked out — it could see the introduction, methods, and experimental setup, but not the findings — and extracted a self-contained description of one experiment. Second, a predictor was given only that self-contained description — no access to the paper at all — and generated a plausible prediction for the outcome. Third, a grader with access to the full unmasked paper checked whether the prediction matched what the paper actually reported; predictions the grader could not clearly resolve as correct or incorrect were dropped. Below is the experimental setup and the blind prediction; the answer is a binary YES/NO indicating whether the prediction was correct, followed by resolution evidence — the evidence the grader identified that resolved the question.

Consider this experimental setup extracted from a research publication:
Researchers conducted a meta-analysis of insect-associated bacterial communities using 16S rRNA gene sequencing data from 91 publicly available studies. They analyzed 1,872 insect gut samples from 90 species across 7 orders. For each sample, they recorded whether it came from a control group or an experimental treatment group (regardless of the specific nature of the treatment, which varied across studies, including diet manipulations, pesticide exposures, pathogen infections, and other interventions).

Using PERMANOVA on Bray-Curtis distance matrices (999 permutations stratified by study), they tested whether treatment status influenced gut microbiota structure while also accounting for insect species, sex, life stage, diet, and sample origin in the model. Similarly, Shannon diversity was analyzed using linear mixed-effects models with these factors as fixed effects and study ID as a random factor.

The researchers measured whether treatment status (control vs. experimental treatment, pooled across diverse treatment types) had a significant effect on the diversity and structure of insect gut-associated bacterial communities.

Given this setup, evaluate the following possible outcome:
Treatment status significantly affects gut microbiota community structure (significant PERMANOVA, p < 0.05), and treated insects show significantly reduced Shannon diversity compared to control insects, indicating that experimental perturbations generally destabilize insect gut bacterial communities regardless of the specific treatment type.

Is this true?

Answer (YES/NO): NO